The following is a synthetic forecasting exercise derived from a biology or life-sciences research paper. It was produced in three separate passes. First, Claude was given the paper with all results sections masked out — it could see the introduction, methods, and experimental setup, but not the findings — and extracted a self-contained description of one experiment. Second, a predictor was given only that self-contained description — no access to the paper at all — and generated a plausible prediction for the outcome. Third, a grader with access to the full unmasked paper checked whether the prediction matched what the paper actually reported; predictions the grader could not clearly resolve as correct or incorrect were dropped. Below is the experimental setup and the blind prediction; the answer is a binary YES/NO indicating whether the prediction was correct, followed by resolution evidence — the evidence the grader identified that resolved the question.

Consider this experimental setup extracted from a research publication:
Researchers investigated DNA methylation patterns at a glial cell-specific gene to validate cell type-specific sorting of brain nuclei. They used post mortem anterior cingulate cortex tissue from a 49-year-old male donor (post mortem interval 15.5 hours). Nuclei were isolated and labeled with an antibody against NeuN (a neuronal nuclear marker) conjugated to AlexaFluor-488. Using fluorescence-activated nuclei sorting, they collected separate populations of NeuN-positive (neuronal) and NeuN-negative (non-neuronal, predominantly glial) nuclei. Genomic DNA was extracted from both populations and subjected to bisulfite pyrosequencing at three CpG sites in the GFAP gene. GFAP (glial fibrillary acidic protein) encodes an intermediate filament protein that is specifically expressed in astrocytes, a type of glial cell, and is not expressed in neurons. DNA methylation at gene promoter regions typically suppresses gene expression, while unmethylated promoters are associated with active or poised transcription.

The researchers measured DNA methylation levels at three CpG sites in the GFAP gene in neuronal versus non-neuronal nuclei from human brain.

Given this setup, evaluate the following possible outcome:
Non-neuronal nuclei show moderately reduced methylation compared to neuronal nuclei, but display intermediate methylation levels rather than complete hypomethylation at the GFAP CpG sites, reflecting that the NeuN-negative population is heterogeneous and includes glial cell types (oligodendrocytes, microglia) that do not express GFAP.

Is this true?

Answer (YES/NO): NO